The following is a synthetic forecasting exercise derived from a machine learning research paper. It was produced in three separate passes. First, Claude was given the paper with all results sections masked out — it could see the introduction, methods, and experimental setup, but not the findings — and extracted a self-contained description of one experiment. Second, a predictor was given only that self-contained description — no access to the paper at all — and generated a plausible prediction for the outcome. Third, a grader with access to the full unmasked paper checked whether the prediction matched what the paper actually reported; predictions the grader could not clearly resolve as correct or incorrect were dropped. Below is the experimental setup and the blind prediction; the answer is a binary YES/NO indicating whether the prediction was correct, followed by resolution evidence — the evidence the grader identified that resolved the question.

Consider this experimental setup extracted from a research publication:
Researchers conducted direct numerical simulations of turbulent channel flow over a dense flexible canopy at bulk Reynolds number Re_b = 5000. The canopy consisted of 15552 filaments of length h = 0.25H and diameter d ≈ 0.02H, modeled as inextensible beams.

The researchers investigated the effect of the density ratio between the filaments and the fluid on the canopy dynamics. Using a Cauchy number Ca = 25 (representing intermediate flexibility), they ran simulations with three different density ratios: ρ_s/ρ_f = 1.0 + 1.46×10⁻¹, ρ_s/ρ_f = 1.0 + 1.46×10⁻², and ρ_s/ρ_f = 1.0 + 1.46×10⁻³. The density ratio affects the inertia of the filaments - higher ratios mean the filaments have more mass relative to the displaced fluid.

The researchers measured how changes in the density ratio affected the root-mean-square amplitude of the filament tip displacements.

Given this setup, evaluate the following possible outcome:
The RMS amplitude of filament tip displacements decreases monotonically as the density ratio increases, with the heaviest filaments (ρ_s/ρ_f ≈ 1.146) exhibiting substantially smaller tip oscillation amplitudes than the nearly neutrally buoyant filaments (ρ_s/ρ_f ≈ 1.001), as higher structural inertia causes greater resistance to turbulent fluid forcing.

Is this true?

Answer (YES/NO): NO